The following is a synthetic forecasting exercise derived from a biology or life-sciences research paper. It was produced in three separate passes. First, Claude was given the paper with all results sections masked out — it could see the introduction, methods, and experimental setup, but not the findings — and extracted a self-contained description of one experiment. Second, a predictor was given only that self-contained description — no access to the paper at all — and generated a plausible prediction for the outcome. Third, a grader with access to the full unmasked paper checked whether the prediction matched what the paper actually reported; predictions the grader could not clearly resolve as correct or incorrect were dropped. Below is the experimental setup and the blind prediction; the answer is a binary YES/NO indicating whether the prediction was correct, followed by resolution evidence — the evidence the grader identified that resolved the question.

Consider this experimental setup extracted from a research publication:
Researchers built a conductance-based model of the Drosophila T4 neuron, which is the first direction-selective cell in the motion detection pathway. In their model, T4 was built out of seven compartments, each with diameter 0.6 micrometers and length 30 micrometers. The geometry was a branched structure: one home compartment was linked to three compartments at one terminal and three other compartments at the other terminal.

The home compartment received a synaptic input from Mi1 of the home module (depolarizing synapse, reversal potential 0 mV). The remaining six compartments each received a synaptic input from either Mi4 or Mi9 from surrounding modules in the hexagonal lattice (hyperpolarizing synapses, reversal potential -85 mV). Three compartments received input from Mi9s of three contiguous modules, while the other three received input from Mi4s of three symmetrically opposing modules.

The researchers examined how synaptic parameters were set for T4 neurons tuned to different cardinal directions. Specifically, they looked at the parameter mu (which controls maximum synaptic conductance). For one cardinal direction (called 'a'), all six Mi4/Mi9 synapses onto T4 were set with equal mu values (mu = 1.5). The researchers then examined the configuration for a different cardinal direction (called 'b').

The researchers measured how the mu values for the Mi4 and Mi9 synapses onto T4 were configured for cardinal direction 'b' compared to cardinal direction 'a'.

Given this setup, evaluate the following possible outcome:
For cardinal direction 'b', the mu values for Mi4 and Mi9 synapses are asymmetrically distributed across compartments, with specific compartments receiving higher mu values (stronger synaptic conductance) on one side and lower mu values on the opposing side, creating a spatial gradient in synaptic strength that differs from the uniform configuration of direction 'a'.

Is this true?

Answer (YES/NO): NO